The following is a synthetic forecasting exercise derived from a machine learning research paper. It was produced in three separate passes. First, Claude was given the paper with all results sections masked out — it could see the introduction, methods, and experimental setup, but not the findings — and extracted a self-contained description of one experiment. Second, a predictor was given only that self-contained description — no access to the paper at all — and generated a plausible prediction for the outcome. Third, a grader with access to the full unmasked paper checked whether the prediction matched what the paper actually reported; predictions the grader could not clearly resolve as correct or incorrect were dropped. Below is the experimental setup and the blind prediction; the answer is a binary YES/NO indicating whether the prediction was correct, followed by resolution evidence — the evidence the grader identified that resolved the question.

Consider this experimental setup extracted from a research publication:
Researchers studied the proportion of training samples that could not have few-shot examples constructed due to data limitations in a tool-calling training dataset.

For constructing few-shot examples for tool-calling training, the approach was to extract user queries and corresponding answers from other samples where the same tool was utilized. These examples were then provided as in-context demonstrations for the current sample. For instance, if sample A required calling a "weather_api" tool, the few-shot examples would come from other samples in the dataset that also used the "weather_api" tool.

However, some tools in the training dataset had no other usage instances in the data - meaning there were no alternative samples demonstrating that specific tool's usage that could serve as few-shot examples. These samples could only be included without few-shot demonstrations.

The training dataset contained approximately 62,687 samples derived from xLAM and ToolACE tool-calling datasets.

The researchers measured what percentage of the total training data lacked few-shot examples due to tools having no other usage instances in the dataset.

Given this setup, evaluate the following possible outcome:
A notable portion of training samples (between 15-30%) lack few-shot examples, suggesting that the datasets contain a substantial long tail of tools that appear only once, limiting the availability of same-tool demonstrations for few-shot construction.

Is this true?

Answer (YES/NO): NO